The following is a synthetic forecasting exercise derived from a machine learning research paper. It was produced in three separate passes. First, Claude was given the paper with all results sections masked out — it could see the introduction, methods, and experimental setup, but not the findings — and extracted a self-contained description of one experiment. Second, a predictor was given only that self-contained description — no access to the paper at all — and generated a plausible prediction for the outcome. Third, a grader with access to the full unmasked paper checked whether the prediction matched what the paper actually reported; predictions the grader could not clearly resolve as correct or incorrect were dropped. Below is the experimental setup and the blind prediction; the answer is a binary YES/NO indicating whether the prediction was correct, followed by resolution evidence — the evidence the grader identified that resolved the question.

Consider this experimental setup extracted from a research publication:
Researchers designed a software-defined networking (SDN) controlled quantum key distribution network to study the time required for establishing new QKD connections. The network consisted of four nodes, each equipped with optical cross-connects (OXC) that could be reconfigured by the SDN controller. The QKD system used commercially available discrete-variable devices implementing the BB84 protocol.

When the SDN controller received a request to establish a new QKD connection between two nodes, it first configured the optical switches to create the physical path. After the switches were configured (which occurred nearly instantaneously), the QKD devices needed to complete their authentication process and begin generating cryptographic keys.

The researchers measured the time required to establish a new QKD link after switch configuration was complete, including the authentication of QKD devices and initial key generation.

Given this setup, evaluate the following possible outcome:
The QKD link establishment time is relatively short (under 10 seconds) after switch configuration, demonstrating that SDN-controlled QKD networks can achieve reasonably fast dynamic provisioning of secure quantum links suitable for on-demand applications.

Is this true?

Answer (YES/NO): NO